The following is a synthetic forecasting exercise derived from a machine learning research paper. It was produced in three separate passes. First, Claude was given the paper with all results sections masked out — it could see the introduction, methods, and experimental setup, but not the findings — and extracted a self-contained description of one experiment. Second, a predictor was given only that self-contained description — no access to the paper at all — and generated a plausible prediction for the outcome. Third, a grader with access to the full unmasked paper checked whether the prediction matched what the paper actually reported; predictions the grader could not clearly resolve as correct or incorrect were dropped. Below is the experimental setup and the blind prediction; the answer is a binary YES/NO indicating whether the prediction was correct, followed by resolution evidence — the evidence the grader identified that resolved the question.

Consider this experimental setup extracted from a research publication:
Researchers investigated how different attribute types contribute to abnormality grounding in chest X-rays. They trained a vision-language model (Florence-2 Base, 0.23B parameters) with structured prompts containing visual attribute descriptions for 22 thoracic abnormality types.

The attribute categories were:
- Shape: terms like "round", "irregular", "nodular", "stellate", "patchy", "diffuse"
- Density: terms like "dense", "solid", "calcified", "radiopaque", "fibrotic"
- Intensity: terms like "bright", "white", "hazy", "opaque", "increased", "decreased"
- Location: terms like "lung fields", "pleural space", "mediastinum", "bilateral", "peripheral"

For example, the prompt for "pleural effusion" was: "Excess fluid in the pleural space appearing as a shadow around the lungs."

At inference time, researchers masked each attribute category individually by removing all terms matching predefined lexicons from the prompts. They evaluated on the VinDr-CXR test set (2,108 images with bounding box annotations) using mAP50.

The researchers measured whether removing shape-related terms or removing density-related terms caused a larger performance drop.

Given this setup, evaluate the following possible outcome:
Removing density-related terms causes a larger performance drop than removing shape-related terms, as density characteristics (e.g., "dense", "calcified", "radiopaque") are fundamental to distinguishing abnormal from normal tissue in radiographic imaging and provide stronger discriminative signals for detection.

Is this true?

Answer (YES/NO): YES